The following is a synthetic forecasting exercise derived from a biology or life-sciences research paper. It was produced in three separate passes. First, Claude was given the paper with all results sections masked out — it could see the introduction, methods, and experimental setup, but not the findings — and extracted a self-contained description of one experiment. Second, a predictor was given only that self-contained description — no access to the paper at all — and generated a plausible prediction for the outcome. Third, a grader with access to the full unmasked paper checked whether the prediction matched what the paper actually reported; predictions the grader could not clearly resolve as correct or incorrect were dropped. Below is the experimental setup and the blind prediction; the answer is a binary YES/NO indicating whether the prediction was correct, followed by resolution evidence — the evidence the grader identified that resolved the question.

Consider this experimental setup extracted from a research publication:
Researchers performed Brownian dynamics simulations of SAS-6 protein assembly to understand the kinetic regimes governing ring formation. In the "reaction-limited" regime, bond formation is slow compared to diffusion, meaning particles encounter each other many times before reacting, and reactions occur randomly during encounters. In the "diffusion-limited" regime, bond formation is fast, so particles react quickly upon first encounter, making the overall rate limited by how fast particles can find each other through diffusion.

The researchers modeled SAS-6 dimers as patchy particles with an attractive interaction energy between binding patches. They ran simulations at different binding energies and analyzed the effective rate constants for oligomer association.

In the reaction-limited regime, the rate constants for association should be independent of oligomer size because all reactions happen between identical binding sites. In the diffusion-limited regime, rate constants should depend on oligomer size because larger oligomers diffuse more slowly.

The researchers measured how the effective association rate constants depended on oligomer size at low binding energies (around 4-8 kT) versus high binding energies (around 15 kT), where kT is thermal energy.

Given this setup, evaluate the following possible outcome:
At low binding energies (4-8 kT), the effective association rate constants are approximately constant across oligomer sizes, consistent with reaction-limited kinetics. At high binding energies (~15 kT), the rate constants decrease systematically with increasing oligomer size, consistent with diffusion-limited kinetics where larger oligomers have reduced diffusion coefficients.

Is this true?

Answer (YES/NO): YES